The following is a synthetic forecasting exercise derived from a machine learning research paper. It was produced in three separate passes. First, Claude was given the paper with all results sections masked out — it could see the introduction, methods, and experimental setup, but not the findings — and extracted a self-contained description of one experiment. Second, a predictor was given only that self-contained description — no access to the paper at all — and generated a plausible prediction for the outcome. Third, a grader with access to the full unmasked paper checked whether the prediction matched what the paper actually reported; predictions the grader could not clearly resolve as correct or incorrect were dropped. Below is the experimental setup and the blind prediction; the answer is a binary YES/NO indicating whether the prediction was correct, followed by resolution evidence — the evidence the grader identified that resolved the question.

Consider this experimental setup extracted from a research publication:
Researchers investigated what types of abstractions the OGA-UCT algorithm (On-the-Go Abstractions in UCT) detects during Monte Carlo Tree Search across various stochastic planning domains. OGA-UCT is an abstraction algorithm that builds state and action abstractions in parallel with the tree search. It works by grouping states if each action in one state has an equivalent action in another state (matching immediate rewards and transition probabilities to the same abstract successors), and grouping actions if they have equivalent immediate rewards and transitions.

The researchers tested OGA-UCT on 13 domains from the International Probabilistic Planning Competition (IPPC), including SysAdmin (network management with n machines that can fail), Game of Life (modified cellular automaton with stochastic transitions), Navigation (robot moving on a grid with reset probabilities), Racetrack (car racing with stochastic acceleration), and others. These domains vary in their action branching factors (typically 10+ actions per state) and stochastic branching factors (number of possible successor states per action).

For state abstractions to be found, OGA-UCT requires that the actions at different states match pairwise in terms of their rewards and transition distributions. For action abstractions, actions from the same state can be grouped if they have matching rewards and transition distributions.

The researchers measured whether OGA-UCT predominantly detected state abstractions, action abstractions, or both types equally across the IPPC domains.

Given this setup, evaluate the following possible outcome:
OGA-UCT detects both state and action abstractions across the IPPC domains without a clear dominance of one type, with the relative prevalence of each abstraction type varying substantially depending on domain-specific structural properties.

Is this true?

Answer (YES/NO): NO